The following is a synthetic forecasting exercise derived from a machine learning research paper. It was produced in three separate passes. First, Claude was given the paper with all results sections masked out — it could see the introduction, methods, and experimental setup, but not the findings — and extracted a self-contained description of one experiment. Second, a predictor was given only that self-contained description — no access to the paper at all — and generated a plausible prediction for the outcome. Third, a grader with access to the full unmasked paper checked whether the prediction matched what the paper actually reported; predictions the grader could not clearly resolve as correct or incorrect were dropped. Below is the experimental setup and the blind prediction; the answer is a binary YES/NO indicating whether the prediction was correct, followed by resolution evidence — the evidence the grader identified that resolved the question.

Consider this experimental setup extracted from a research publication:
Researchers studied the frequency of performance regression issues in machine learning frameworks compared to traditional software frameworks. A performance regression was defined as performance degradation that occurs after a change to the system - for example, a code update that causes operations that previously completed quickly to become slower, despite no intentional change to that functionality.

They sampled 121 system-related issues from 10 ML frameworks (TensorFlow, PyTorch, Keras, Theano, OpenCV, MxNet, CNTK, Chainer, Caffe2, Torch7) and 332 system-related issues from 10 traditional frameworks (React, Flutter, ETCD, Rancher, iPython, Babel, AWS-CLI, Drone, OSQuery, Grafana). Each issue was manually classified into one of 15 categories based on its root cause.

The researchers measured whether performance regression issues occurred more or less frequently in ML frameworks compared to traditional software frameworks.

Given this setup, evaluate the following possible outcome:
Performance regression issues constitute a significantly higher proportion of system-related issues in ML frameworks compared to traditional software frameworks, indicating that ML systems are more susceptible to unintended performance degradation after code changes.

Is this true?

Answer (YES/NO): YES